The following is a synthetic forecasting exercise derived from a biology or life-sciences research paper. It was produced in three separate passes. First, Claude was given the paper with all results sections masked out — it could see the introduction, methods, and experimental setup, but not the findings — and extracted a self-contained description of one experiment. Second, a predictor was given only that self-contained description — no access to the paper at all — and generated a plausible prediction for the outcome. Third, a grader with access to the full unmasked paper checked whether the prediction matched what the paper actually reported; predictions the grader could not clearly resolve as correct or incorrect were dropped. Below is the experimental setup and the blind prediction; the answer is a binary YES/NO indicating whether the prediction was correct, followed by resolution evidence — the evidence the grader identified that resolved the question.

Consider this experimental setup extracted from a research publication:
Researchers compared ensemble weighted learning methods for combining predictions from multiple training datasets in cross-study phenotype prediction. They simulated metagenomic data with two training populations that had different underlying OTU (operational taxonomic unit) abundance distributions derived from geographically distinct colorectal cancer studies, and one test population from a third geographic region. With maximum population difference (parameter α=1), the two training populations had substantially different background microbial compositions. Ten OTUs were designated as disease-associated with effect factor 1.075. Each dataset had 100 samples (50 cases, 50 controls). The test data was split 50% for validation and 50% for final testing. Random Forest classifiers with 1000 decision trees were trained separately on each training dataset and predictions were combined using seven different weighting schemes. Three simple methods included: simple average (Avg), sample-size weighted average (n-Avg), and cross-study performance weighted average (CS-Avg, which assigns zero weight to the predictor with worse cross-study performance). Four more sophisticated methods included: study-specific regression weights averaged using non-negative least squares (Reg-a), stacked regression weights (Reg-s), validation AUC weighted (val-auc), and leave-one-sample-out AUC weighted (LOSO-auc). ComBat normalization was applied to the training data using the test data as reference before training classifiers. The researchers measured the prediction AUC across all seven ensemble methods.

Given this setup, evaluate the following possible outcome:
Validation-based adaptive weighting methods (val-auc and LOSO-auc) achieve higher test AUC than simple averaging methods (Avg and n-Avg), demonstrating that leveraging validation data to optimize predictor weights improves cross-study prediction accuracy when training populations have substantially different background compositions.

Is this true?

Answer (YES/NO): NO